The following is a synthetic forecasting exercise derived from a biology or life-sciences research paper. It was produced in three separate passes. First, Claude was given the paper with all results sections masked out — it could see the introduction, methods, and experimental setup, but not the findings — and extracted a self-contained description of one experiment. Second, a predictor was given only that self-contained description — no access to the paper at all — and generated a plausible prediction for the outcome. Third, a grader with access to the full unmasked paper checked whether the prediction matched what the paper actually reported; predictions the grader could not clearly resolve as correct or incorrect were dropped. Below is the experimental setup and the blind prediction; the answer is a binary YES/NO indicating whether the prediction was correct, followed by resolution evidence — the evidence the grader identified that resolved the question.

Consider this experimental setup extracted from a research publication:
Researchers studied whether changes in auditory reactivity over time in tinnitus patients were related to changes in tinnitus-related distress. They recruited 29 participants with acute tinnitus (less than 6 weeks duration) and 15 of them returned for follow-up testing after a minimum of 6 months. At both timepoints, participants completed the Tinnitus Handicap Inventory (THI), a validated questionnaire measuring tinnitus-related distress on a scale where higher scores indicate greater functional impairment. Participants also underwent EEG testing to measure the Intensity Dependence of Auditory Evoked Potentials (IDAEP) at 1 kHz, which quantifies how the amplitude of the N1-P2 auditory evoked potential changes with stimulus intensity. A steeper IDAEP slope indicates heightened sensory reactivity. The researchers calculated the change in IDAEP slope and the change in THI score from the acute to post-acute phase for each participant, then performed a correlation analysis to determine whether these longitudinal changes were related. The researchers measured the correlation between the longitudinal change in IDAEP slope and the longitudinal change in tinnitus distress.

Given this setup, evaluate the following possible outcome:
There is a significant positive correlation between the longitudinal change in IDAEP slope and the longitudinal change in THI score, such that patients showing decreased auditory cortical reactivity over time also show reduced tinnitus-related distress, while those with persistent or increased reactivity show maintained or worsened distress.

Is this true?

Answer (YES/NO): NO